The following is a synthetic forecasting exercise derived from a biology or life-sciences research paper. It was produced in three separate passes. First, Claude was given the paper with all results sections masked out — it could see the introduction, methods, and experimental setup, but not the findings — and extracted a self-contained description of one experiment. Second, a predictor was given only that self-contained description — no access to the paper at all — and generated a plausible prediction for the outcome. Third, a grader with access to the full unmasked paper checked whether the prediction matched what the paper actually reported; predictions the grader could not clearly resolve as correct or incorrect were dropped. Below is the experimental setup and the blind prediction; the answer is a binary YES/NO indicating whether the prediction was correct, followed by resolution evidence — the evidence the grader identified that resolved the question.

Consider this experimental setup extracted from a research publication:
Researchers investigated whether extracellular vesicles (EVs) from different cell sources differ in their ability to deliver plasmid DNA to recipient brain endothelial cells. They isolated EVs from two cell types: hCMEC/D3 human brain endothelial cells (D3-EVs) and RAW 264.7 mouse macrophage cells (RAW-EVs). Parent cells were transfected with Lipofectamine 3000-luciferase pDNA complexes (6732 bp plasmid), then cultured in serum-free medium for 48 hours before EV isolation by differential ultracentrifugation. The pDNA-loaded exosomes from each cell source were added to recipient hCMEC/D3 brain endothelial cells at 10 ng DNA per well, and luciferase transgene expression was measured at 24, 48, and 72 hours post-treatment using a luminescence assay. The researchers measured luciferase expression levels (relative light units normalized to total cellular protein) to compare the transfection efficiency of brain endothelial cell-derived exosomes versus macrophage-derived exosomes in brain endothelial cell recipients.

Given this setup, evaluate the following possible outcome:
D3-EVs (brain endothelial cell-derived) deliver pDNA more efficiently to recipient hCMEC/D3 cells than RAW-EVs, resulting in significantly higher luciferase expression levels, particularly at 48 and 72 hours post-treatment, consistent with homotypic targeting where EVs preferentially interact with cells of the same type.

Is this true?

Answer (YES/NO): NO